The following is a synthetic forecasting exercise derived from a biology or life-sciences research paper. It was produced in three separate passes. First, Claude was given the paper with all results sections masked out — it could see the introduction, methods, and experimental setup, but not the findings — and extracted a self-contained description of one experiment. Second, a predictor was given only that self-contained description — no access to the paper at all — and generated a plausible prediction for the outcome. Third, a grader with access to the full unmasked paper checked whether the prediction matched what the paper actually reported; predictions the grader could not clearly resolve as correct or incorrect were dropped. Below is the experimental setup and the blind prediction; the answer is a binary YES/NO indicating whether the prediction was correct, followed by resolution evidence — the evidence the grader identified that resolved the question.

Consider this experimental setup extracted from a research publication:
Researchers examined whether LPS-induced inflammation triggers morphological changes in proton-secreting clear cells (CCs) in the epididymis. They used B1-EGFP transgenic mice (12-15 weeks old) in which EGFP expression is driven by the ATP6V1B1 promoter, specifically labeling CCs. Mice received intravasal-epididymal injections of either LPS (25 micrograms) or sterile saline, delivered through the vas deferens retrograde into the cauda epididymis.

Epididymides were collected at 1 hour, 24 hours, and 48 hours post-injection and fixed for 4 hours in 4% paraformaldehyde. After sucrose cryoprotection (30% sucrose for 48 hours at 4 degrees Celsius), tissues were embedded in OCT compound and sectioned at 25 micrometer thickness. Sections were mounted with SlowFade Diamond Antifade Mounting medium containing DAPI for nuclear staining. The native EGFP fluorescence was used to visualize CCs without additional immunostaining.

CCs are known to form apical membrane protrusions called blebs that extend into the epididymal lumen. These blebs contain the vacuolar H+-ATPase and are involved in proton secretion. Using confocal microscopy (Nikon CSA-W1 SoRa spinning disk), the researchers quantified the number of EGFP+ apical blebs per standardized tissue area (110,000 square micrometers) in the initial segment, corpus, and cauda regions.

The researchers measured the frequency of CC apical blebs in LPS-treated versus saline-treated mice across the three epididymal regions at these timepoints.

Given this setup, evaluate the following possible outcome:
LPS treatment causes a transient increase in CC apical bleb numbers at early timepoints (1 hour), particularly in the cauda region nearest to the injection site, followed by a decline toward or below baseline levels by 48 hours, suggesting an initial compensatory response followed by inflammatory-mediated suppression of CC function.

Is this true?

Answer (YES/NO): NO